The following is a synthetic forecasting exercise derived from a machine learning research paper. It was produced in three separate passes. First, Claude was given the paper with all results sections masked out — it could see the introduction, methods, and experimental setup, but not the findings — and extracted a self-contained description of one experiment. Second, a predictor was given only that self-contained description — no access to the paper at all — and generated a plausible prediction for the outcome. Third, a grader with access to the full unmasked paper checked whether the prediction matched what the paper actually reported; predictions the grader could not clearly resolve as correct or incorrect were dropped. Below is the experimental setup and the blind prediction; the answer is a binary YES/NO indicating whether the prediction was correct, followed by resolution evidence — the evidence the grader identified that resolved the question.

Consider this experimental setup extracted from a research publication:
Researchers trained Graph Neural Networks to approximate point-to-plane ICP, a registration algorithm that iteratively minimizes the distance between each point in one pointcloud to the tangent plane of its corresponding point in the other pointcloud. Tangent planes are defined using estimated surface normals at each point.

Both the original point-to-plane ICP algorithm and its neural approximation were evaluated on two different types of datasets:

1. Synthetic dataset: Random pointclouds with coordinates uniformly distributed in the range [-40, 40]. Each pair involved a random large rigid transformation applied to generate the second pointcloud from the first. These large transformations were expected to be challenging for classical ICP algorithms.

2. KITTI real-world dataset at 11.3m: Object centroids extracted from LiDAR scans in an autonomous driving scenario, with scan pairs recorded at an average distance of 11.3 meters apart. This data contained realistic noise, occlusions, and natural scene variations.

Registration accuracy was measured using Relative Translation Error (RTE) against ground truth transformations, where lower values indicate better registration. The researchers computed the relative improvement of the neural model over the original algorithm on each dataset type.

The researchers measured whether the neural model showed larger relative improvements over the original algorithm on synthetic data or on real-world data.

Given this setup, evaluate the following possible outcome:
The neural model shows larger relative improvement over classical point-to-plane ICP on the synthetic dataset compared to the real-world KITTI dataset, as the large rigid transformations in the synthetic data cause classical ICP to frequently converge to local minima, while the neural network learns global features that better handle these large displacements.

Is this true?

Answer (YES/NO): YES